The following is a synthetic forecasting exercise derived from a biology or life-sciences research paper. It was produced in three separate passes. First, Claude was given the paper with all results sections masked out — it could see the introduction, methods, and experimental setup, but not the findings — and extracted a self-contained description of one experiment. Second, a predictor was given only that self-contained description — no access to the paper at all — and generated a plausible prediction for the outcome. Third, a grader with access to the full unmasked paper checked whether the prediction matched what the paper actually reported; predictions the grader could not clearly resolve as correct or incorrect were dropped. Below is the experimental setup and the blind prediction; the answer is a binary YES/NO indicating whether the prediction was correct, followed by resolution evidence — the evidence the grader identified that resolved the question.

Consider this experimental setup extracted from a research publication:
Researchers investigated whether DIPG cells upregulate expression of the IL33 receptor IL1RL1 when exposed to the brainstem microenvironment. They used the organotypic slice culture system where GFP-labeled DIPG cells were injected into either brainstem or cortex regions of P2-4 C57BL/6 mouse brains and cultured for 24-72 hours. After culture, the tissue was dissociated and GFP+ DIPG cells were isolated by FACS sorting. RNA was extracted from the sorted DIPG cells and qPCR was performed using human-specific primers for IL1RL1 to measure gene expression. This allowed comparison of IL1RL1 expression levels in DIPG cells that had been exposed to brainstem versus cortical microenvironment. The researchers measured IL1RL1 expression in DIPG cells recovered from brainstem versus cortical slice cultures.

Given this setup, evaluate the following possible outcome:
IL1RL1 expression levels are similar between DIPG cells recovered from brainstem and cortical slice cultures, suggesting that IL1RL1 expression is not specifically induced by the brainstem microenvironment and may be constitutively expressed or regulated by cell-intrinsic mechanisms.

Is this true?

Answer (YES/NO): NO